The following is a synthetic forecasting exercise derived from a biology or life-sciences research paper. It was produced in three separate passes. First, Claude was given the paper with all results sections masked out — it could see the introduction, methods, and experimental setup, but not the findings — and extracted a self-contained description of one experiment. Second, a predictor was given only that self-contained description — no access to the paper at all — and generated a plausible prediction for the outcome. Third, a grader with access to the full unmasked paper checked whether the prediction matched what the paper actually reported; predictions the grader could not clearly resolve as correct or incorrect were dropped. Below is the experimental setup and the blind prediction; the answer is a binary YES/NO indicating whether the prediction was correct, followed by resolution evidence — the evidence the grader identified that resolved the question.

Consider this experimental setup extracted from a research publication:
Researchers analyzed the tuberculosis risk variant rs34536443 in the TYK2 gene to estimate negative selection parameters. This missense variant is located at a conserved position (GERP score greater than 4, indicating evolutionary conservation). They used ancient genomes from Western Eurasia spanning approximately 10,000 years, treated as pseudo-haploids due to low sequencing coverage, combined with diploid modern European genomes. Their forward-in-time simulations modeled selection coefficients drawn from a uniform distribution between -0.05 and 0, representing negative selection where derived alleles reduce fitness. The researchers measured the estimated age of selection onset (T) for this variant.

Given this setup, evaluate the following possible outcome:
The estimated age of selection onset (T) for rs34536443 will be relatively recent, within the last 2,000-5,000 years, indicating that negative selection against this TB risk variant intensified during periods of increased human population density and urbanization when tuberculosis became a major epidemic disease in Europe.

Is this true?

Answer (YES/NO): YES